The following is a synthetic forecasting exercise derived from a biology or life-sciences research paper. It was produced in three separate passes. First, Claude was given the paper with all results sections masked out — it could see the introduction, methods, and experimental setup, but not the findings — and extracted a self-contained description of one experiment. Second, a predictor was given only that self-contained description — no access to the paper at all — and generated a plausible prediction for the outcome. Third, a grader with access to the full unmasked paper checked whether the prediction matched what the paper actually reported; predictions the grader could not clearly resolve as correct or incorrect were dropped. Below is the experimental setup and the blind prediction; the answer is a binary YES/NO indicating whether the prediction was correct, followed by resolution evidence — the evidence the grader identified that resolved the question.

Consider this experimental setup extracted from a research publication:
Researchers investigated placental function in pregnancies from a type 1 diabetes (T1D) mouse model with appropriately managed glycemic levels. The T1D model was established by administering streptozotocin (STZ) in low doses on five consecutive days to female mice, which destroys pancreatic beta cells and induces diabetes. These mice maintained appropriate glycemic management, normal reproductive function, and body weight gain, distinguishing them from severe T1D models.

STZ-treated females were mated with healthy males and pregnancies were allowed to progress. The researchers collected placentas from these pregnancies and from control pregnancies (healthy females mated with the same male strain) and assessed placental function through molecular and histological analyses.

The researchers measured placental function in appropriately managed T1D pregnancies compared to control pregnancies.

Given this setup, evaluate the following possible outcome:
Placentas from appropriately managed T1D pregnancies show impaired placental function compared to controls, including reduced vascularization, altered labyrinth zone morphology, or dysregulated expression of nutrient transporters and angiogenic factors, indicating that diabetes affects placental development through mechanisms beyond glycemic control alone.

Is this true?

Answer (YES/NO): NO